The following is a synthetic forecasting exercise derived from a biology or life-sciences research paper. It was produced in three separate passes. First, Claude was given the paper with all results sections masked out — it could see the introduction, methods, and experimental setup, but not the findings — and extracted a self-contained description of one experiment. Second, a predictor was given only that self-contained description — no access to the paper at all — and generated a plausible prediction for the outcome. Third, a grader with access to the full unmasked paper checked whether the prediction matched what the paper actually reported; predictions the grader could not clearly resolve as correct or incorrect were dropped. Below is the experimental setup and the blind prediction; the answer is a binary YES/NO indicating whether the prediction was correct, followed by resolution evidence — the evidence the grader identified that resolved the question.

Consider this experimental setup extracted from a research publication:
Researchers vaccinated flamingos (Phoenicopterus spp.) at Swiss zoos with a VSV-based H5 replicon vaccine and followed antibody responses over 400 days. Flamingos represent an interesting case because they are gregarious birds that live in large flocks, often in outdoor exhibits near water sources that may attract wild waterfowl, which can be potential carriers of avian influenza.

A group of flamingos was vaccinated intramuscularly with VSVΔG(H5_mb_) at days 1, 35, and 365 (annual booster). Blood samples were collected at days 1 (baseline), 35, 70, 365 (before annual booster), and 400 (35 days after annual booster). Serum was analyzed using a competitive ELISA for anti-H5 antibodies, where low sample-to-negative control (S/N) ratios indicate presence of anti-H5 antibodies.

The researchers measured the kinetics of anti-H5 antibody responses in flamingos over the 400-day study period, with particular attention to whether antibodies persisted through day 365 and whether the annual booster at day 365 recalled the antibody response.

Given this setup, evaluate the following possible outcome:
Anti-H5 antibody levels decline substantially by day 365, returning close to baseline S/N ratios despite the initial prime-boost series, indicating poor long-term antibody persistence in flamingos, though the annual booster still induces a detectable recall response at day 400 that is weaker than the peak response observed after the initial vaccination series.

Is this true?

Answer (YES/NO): NO